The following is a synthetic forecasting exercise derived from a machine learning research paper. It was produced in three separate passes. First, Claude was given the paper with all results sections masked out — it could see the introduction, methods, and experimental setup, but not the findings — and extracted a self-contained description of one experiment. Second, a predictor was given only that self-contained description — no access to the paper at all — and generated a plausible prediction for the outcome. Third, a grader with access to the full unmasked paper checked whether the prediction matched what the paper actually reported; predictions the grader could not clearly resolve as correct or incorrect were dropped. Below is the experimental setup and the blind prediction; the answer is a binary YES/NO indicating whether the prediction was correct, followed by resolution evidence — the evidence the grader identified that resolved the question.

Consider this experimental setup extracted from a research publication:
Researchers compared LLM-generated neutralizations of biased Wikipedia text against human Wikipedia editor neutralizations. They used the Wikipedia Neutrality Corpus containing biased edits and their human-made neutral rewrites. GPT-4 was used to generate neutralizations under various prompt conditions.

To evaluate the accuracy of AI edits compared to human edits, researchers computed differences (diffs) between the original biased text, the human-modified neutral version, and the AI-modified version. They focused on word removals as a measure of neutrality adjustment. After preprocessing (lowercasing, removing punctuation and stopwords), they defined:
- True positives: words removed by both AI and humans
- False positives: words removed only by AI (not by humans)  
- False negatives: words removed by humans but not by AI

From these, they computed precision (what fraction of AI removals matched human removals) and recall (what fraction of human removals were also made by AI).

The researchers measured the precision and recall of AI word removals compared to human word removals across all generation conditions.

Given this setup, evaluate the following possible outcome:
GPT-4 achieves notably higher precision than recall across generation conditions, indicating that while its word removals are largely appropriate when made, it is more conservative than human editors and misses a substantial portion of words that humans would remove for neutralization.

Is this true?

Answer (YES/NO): NO